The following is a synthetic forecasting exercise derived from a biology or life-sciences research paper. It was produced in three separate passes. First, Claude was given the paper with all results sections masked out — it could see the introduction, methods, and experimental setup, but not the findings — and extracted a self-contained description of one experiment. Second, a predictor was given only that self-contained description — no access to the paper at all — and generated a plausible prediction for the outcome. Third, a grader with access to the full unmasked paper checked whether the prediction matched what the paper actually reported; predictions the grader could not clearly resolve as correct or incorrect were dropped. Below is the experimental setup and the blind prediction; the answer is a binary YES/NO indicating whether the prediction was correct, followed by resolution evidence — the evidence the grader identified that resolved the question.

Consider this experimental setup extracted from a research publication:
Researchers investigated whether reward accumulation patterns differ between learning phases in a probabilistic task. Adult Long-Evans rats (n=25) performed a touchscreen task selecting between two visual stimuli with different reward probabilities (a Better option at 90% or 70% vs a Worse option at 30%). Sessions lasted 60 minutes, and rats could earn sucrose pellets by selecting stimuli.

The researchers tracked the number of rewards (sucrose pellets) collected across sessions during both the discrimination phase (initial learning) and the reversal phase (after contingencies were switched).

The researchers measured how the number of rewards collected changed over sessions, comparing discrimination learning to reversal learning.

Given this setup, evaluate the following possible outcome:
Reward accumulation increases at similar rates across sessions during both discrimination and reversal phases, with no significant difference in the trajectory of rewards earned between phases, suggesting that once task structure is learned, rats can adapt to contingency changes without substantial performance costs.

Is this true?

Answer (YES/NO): NO